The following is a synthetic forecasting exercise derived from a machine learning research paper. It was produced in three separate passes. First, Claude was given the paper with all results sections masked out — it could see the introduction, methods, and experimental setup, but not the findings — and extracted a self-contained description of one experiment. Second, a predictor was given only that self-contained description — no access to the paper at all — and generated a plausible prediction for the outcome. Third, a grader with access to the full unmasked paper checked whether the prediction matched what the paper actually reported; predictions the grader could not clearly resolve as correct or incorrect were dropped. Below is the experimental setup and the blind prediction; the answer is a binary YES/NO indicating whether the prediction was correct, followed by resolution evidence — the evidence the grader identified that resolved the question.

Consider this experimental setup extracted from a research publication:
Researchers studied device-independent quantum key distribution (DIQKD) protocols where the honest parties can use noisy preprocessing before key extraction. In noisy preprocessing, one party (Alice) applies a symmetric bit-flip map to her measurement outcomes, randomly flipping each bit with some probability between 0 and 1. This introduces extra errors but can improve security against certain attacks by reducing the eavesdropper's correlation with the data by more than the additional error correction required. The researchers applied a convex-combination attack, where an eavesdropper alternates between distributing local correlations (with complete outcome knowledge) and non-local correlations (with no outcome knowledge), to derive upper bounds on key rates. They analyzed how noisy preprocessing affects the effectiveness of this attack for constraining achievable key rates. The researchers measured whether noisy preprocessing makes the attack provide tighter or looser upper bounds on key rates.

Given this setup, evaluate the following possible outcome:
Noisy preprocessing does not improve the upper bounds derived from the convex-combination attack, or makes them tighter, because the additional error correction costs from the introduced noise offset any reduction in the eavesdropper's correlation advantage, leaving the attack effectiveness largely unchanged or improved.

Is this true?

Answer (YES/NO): YES